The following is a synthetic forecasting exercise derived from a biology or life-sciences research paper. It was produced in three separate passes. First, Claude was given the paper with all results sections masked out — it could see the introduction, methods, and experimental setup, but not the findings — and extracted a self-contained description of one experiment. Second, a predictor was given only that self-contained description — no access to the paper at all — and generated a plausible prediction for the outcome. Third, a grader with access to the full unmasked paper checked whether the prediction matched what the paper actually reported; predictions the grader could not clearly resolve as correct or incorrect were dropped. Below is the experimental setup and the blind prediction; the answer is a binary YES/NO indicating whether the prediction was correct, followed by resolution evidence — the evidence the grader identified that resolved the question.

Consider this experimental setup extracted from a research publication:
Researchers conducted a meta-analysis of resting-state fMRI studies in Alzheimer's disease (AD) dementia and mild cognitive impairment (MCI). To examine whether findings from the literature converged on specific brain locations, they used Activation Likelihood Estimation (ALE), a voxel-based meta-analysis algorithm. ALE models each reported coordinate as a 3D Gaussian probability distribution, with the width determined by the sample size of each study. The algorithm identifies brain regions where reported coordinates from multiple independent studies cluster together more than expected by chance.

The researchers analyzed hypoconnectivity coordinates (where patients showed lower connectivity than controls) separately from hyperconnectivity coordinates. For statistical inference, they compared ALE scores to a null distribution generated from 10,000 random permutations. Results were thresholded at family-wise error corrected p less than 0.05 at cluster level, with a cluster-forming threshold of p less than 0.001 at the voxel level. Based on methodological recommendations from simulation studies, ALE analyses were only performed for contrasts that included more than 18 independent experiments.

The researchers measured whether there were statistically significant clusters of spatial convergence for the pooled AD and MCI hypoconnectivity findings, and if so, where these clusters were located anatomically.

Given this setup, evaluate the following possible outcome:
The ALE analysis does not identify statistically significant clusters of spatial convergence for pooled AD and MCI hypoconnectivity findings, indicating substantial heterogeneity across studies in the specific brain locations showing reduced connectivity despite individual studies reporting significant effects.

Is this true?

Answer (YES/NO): NO